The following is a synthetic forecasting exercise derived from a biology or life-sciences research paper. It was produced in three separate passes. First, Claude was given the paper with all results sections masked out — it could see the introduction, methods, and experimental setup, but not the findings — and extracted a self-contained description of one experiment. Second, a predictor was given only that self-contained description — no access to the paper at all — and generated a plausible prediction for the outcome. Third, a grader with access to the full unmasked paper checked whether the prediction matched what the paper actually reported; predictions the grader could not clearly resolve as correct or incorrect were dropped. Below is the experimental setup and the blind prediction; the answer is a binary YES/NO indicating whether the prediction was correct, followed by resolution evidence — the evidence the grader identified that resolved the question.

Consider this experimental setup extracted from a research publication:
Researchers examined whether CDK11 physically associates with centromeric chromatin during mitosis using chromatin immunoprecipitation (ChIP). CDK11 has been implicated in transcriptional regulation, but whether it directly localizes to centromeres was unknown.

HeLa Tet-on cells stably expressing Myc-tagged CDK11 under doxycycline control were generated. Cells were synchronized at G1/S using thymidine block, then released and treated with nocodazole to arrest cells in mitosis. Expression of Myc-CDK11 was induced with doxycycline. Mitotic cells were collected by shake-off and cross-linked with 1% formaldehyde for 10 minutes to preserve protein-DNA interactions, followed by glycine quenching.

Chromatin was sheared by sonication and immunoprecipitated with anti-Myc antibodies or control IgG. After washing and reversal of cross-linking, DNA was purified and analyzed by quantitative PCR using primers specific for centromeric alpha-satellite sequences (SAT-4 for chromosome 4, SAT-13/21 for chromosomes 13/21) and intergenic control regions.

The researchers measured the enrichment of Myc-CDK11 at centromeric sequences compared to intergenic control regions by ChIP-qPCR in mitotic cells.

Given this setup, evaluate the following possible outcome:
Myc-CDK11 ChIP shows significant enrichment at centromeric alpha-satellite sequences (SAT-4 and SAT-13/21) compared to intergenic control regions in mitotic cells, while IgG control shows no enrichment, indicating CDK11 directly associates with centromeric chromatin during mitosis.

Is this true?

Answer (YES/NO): NO